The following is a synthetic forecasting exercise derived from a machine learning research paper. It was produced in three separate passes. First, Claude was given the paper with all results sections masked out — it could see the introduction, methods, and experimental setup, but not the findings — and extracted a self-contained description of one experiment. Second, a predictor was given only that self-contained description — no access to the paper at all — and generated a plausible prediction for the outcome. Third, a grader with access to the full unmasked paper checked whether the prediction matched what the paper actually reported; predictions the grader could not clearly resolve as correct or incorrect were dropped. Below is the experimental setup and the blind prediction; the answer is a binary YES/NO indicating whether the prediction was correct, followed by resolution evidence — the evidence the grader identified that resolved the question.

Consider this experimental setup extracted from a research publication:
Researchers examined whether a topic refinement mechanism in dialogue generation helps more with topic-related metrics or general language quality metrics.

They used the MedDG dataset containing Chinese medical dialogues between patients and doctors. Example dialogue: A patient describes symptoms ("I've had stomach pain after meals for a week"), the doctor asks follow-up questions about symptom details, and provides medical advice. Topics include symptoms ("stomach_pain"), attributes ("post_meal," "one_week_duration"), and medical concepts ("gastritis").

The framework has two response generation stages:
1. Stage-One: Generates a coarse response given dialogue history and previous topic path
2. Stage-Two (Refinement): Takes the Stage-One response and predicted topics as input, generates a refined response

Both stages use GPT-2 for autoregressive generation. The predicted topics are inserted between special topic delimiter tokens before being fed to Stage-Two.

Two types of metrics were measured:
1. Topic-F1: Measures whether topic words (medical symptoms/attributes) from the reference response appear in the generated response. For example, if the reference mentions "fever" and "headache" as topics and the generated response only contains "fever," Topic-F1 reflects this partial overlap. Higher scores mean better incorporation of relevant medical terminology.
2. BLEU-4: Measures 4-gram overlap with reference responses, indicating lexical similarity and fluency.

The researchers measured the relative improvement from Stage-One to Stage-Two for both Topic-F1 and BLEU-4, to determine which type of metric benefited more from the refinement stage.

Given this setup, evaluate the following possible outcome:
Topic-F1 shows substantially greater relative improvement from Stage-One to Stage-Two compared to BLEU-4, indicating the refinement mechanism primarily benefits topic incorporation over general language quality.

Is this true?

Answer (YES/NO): NO